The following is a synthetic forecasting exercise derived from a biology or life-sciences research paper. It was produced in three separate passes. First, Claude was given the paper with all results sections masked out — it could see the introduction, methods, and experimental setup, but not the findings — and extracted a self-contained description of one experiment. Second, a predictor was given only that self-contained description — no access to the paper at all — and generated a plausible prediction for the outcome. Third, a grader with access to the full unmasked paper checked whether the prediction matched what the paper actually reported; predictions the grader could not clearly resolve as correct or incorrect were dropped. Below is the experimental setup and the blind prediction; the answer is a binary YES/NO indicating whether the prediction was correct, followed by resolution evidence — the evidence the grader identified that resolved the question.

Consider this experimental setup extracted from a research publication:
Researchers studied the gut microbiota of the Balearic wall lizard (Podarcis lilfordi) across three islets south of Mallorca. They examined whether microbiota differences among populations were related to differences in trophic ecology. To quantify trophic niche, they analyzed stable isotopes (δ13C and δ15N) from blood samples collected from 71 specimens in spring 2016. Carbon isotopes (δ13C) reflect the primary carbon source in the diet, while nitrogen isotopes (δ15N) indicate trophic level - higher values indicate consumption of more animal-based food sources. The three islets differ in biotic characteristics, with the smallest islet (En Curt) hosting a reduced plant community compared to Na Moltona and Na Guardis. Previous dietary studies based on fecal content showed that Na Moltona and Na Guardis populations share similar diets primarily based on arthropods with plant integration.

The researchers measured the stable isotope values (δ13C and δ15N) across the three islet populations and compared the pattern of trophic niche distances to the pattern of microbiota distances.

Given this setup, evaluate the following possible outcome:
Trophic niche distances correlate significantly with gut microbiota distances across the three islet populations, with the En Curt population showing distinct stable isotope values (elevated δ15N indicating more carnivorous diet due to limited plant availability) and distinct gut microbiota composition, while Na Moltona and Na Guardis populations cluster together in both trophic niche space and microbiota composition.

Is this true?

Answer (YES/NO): YES